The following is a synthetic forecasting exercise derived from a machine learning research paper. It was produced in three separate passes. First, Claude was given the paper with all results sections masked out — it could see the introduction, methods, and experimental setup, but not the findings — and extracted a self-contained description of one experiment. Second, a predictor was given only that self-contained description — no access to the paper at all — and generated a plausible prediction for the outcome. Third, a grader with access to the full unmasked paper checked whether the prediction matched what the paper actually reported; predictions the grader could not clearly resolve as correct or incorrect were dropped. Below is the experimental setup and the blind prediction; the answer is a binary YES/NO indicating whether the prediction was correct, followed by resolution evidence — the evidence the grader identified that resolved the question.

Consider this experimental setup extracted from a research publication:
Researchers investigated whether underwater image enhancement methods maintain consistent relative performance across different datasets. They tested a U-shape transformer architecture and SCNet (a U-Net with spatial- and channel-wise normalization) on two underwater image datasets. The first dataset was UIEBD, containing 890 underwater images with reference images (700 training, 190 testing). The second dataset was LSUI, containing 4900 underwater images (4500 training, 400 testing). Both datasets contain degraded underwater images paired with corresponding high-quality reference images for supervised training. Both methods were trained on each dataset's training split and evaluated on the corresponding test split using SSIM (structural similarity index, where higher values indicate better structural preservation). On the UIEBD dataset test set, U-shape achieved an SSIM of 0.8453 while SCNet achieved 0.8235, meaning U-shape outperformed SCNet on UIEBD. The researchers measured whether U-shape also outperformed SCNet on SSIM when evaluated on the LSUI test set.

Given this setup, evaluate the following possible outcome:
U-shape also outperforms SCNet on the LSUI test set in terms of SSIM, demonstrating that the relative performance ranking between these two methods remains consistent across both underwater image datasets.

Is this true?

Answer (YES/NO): NO